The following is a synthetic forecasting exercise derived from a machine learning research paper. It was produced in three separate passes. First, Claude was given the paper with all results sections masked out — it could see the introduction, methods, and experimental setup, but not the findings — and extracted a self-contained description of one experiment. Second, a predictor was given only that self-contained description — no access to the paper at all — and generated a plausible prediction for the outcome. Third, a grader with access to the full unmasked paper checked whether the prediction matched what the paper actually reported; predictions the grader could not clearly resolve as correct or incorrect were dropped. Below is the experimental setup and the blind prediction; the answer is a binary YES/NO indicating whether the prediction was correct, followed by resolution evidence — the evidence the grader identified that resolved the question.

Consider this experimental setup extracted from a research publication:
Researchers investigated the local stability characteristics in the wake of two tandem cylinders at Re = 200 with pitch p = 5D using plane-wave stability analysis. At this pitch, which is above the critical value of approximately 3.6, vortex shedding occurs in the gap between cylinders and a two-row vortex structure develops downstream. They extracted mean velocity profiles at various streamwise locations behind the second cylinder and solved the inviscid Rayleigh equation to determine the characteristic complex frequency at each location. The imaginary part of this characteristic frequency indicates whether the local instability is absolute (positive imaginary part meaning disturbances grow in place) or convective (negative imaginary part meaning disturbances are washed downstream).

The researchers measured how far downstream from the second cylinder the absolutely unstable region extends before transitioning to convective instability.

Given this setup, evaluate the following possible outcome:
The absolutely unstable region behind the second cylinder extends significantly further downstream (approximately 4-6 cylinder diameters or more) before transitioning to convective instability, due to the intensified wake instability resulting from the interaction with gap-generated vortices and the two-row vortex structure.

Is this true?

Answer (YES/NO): NO